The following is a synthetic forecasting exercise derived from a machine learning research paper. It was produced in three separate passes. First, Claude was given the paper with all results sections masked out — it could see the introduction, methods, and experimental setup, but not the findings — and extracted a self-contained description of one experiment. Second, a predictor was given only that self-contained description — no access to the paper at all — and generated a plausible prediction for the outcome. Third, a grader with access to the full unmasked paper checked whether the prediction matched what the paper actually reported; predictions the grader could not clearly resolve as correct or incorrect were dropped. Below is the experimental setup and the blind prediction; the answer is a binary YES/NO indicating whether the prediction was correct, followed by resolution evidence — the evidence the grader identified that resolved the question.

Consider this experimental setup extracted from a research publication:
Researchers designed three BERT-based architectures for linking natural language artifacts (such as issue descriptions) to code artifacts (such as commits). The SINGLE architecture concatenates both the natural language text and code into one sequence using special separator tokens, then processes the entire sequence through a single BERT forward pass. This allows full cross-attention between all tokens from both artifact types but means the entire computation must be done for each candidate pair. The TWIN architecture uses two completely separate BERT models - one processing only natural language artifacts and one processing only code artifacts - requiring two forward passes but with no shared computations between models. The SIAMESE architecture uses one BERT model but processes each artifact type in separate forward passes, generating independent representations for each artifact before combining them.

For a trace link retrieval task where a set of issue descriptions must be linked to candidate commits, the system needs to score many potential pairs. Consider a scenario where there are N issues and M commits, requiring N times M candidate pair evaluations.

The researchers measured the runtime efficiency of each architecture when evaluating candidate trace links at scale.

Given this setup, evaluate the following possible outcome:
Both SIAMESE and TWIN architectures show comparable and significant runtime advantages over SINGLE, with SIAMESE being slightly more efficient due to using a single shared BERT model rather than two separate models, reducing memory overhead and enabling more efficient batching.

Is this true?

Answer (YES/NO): NO